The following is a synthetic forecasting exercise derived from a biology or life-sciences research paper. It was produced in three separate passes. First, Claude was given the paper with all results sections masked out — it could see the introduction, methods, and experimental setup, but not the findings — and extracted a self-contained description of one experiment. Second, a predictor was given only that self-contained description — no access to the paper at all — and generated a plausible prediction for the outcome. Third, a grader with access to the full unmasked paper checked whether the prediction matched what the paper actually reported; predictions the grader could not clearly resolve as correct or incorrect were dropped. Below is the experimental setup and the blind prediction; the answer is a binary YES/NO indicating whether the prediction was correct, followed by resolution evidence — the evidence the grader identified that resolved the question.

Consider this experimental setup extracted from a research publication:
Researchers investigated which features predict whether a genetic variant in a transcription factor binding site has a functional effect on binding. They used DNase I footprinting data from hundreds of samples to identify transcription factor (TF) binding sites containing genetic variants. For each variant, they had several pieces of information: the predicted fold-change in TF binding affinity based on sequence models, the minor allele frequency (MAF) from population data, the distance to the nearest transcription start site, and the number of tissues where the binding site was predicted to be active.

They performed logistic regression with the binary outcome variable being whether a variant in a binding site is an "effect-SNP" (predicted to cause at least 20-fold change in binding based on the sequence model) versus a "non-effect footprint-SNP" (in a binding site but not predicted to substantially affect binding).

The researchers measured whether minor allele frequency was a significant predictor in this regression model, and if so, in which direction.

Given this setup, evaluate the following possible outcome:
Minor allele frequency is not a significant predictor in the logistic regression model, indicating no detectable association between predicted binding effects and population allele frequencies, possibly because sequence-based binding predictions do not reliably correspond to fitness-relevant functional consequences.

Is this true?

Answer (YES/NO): NO